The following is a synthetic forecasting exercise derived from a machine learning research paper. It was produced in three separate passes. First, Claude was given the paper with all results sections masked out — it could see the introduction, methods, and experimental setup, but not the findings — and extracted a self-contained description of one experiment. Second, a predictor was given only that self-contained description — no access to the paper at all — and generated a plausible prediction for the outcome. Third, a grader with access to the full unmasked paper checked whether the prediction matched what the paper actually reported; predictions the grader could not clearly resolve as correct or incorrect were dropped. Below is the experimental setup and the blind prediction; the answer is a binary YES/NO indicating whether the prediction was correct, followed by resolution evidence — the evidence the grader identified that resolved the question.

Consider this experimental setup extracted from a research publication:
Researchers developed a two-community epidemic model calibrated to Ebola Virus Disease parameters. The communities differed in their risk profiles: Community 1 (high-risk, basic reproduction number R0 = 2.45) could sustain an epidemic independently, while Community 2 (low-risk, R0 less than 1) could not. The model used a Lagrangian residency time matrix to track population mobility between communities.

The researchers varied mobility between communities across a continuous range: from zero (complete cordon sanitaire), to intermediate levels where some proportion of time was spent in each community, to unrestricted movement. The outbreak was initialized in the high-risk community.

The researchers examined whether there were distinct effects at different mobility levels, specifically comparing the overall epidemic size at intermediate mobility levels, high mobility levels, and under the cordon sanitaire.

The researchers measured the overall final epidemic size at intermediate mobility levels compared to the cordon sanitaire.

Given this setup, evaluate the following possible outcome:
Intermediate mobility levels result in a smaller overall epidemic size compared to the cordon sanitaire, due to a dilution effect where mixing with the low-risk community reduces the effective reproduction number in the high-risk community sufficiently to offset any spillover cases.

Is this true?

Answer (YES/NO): YES